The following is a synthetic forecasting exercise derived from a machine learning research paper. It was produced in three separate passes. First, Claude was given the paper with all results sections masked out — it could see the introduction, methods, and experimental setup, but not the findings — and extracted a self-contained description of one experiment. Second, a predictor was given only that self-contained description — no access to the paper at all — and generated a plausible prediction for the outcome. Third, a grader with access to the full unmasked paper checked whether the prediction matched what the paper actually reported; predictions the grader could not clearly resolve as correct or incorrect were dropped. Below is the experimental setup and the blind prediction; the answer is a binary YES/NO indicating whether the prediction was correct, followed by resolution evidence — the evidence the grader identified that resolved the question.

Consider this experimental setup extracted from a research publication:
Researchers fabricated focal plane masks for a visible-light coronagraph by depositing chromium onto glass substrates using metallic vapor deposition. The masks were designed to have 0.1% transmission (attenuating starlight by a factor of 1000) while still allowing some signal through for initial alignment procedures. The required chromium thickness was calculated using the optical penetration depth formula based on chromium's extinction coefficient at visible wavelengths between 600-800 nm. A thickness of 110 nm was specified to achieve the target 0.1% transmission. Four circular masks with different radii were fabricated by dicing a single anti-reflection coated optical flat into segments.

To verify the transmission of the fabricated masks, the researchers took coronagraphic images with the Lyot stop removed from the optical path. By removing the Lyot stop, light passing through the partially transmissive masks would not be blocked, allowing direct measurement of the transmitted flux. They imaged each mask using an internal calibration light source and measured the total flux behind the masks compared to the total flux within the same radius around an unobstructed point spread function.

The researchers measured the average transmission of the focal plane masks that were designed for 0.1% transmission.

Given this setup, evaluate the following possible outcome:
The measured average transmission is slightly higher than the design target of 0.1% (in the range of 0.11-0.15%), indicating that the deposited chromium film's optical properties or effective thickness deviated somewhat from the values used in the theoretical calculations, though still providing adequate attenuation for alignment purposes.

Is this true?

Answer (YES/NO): NO